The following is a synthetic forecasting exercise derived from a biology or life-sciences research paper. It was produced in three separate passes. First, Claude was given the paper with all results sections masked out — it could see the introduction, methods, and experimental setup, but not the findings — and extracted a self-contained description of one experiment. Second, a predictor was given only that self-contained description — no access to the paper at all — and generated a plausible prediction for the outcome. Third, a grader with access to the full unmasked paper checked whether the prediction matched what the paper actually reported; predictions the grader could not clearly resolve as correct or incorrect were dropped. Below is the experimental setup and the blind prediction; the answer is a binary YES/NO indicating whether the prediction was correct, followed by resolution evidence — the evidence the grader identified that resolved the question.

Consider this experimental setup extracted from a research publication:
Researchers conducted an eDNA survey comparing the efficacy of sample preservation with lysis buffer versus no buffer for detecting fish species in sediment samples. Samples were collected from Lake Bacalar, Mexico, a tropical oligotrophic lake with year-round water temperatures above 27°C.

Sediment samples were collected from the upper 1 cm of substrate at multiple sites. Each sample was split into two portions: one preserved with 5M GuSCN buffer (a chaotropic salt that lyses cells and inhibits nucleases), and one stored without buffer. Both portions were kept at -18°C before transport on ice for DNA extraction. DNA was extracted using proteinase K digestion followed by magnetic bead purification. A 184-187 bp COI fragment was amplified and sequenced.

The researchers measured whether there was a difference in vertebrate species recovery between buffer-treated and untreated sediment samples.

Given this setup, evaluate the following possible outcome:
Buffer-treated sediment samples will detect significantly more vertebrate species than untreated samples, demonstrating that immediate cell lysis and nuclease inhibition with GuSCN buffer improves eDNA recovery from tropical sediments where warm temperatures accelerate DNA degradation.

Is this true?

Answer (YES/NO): NO